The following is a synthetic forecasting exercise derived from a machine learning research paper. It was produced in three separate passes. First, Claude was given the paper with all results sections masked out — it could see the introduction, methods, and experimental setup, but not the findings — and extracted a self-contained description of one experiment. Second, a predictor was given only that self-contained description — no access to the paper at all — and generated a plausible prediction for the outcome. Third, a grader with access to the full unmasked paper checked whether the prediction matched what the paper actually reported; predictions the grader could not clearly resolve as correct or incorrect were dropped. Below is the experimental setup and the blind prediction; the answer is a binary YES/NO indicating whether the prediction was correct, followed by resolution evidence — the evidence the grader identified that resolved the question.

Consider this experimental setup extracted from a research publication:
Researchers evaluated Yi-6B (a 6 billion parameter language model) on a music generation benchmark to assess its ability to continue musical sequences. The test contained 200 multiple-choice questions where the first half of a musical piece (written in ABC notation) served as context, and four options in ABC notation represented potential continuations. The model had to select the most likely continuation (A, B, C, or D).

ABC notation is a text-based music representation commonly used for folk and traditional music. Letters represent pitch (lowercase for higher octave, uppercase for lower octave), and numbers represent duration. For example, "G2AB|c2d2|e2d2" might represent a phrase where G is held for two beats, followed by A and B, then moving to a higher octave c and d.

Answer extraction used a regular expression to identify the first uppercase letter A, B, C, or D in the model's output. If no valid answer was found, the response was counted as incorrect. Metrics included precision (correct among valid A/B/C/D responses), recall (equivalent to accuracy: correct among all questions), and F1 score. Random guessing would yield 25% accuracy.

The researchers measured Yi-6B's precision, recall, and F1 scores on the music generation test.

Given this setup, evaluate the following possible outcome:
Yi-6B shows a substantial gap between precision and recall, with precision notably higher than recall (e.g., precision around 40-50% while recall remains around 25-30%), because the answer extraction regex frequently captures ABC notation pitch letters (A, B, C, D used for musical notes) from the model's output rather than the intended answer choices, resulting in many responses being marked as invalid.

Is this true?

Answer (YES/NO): NO